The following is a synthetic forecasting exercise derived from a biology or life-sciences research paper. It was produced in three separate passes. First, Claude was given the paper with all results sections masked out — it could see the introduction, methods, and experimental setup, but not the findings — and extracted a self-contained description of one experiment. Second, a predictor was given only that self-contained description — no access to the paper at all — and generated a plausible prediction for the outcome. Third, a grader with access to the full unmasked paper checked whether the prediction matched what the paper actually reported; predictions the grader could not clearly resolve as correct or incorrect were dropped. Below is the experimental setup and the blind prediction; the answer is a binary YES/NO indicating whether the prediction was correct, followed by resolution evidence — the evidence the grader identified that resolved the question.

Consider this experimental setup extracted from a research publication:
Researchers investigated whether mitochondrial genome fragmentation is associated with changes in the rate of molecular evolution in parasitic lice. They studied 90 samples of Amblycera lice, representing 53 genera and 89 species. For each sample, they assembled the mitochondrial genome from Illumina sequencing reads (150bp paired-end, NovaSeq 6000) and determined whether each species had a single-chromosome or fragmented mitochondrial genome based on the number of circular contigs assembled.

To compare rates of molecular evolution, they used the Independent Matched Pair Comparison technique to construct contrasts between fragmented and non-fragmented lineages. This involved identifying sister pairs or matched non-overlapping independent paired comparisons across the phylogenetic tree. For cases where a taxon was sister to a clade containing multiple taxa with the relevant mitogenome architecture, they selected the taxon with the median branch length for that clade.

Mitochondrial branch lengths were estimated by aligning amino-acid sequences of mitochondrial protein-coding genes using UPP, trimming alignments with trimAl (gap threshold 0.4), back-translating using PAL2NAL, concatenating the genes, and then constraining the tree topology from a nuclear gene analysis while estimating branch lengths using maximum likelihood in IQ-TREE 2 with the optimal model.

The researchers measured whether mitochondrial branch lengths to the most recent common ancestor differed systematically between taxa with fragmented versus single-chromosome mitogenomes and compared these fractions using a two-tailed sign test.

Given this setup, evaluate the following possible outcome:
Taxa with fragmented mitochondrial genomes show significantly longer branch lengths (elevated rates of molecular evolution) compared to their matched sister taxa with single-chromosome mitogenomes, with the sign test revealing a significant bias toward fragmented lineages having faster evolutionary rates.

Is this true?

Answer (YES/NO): YES